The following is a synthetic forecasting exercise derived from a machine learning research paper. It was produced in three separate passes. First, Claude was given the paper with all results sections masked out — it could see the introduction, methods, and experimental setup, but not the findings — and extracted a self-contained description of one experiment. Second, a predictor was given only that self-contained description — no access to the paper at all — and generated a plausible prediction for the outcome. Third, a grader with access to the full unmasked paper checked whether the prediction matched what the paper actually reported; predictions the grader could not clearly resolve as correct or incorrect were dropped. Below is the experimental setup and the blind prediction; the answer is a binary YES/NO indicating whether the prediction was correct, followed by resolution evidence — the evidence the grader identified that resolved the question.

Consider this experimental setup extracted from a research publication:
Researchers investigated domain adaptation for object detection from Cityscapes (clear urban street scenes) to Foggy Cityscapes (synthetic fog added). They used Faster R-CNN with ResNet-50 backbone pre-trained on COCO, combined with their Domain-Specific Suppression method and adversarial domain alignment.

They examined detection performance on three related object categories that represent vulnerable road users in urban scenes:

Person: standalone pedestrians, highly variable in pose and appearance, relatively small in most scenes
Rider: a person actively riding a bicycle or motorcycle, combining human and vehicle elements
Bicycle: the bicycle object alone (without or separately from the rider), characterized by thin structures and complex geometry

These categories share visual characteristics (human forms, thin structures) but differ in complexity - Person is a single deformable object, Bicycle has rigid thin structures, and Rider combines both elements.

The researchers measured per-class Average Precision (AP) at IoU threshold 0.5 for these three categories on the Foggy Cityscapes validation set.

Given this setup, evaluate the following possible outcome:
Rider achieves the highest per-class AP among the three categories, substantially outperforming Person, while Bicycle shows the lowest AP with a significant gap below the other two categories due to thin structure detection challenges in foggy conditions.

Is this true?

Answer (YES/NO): NO